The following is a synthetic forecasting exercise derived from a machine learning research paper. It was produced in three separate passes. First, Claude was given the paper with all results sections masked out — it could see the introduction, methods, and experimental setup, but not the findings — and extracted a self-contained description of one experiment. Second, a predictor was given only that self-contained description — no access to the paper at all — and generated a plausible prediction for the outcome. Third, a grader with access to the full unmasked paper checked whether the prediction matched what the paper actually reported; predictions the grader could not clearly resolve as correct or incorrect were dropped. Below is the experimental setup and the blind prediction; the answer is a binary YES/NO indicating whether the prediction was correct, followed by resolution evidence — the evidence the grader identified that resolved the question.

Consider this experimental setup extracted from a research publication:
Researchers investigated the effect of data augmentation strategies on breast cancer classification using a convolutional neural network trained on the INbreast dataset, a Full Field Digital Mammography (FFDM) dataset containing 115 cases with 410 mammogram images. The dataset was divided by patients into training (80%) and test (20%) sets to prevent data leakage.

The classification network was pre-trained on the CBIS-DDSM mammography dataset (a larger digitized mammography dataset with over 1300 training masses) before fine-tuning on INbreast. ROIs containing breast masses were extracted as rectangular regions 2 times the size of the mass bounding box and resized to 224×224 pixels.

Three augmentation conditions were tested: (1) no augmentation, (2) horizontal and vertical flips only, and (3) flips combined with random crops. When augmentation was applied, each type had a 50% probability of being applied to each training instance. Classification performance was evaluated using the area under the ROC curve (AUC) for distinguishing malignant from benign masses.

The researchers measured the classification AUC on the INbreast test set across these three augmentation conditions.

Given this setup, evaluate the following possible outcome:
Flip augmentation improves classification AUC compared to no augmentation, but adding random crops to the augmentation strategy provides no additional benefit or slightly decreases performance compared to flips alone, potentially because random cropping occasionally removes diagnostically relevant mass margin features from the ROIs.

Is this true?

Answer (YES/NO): NO